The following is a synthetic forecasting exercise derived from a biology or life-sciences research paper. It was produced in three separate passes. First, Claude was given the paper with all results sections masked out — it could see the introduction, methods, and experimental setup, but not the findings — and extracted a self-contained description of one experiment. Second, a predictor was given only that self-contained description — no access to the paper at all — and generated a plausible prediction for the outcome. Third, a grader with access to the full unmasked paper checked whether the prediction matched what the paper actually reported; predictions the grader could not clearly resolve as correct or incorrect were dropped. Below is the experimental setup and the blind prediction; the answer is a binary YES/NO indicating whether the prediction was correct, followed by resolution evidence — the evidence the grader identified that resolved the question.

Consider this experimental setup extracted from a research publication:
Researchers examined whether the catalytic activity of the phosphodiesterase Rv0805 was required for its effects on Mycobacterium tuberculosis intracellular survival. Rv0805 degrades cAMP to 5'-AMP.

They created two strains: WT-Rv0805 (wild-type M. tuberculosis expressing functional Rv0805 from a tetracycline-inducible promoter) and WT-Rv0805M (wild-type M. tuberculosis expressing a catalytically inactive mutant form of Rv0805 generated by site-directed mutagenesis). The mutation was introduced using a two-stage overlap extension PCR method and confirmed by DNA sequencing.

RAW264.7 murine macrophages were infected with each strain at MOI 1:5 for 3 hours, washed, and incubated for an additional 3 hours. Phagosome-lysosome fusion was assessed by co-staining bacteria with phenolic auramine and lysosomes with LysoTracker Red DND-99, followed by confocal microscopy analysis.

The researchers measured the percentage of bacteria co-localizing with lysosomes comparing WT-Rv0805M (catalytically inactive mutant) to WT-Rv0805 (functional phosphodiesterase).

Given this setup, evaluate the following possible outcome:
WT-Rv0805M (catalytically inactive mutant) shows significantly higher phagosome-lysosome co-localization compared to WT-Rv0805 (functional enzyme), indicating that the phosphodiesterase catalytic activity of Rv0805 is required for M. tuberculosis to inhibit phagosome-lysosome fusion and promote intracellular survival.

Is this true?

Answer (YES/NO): NO